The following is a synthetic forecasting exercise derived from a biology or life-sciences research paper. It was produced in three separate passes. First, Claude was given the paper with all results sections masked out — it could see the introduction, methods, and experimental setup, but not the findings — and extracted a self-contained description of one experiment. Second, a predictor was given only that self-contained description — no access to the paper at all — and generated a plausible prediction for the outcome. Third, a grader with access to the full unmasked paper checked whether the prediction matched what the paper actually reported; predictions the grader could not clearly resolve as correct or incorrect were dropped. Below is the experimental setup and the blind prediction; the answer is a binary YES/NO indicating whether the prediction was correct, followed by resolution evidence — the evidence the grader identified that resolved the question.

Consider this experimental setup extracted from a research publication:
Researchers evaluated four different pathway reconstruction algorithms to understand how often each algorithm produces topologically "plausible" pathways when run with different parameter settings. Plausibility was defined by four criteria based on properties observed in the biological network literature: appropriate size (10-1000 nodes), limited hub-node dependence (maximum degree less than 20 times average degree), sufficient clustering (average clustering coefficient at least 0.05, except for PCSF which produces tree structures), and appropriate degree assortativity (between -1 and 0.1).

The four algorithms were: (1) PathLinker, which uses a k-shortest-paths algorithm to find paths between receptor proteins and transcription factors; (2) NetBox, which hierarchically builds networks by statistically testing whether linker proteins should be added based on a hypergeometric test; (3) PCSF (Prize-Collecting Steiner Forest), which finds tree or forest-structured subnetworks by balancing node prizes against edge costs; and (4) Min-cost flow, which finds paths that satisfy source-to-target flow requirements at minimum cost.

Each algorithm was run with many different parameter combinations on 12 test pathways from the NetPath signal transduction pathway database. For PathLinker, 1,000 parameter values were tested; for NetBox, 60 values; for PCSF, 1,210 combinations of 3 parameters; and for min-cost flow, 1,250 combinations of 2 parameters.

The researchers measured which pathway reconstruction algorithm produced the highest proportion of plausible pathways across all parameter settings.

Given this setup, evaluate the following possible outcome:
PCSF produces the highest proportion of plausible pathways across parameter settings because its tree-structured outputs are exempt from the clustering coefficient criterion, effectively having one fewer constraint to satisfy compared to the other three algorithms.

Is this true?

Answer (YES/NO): NO